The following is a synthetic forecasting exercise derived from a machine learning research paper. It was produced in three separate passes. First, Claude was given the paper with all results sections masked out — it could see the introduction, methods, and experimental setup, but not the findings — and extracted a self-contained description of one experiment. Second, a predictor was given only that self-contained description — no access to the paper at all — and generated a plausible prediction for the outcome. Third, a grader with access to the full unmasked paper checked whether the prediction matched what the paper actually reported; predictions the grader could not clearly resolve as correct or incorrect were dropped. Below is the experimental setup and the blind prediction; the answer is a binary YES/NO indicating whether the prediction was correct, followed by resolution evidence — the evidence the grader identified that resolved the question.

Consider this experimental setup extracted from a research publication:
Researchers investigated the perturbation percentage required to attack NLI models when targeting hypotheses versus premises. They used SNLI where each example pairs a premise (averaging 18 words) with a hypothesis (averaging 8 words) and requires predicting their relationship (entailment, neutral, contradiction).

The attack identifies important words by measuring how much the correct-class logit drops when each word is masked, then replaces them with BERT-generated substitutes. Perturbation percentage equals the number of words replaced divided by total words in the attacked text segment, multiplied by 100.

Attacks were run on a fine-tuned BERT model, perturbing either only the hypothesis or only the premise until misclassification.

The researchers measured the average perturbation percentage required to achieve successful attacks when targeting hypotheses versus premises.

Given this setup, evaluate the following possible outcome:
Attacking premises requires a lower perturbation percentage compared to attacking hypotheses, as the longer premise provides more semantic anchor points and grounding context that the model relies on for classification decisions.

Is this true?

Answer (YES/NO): YES